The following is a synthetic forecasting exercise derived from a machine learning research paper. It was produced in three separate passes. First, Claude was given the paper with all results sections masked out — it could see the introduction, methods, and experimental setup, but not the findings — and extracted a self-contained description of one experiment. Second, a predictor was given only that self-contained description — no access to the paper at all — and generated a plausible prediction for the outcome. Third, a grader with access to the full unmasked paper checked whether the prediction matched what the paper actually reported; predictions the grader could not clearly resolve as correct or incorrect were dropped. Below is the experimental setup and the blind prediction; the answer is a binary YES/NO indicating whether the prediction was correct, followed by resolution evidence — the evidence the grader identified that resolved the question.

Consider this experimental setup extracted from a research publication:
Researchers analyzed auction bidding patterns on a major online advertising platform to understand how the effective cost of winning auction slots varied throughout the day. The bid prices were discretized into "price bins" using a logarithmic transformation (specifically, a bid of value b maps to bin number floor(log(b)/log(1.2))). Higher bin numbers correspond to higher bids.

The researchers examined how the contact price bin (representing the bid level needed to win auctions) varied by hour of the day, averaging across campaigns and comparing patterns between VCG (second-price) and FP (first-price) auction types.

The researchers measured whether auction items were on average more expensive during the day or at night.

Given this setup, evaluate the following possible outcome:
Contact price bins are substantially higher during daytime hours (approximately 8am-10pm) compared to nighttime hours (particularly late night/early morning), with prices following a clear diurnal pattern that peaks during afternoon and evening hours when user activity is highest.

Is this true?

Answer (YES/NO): NO